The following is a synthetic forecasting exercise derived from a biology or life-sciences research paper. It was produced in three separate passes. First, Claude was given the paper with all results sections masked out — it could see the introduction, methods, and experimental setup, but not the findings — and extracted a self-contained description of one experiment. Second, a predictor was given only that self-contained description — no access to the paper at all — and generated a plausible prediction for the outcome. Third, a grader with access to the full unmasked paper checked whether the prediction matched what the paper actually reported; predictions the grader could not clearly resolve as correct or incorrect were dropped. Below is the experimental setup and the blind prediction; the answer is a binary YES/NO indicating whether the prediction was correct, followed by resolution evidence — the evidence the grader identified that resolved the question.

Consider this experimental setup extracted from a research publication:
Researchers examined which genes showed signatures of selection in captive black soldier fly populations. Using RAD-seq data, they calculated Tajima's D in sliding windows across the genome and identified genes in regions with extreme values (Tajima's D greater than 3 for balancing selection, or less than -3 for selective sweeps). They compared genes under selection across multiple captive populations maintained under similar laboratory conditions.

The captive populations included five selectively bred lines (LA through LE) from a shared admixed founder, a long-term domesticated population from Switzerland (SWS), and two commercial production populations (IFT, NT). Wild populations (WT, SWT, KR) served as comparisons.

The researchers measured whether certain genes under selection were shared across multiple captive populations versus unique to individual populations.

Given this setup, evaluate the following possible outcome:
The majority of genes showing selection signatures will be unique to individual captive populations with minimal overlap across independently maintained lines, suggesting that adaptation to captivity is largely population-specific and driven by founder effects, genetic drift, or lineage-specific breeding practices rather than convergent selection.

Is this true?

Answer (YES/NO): NO